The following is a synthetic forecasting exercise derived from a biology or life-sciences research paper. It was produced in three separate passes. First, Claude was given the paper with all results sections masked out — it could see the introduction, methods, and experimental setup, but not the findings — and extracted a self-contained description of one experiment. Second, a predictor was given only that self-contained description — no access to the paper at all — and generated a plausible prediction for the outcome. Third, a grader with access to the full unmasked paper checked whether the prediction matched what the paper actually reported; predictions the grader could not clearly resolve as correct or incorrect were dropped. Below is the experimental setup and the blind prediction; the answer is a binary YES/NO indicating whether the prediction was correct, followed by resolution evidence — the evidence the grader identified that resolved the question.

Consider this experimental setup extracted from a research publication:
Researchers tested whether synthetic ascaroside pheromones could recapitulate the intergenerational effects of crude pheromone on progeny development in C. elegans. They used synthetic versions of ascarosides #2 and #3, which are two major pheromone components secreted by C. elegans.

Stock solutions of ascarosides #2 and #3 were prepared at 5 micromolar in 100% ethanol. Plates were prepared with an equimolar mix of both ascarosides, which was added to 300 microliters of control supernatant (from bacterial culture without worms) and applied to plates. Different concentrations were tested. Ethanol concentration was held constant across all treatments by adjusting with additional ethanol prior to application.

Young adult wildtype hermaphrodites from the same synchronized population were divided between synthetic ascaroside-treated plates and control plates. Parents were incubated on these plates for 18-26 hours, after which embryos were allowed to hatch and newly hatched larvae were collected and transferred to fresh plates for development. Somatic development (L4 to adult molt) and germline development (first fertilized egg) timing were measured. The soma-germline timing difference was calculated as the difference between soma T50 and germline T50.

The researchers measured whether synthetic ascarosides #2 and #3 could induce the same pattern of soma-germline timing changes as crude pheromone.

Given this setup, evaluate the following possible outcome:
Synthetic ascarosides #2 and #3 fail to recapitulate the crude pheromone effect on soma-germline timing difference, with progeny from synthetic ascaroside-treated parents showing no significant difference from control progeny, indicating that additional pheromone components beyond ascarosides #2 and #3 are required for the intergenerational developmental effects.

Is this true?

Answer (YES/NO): NO